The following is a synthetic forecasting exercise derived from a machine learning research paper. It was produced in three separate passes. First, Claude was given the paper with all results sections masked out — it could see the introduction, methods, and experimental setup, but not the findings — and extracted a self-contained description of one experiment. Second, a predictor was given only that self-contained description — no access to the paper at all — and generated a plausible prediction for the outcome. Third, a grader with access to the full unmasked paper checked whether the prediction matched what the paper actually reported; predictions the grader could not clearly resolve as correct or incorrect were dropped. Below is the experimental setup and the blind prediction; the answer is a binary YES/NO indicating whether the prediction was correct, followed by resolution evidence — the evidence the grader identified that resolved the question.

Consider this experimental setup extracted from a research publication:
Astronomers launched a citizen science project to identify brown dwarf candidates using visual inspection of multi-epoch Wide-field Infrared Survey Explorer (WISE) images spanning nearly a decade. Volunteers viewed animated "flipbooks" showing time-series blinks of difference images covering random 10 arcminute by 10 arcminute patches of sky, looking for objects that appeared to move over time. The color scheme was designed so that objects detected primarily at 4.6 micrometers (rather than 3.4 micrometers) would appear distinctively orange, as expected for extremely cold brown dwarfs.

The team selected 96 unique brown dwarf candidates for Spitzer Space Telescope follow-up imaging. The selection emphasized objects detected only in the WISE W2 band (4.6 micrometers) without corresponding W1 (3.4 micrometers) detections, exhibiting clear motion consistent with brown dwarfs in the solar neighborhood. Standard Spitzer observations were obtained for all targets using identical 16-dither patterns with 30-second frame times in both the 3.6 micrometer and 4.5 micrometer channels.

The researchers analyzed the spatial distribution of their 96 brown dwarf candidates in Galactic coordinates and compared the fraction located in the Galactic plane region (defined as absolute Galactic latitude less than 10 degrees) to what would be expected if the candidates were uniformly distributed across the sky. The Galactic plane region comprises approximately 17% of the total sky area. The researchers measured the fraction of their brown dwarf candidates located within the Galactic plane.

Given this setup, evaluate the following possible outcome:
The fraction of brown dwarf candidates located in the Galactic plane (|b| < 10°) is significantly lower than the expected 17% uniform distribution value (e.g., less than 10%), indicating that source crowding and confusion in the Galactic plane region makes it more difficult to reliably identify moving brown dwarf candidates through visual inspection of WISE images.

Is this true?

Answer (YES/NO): YES